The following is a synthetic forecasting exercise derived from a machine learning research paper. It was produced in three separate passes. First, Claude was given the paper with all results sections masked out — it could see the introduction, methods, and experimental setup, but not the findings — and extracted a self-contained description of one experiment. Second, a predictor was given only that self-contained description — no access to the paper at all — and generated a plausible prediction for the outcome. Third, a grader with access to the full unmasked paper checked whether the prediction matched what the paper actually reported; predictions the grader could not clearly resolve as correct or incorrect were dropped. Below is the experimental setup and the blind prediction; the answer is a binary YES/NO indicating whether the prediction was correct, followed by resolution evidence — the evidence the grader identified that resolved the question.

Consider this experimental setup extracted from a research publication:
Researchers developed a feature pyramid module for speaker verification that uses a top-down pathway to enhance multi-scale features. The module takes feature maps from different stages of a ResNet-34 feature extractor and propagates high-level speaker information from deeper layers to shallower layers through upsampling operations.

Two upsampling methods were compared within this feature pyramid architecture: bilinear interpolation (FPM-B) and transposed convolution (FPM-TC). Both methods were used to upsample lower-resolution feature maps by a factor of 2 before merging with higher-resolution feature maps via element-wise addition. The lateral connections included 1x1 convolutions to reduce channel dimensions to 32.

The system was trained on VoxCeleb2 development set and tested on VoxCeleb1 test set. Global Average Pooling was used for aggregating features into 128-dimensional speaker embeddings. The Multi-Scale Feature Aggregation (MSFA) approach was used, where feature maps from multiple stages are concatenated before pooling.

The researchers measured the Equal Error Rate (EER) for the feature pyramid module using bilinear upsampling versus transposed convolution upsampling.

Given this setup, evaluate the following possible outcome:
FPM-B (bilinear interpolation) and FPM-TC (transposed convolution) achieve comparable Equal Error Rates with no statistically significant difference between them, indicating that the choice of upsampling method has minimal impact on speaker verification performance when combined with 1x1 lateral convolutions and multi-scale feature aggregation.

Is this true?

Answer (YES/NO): NO